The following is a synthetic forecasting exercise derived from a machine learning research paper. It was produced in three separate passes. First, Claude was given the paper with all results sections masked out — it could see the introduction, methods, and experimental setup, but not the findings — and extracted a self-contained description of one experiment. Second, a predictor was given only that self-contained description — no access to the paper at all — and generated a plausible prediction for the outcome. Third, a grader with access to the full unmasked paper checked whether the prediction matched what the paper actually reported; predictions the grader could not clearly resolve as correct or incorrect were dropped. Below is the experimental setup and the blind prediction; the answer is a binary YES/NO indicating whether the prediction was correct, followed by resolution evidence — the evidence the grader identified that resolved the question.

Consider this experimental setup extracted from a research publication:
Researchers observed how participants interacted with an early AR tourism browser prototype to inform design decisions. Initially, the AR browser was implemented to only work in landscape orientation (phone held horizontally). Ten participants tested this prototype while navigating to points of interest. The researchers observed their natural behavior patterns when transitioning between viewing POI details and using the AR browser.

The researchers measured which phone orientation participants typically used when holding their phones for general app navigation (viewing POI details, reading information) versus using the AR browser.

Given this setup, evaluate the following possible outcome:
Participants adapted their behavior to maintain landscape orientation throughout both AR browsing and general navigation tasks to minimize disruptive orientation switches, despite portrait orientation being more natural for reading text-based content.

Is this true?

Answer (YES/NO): NO